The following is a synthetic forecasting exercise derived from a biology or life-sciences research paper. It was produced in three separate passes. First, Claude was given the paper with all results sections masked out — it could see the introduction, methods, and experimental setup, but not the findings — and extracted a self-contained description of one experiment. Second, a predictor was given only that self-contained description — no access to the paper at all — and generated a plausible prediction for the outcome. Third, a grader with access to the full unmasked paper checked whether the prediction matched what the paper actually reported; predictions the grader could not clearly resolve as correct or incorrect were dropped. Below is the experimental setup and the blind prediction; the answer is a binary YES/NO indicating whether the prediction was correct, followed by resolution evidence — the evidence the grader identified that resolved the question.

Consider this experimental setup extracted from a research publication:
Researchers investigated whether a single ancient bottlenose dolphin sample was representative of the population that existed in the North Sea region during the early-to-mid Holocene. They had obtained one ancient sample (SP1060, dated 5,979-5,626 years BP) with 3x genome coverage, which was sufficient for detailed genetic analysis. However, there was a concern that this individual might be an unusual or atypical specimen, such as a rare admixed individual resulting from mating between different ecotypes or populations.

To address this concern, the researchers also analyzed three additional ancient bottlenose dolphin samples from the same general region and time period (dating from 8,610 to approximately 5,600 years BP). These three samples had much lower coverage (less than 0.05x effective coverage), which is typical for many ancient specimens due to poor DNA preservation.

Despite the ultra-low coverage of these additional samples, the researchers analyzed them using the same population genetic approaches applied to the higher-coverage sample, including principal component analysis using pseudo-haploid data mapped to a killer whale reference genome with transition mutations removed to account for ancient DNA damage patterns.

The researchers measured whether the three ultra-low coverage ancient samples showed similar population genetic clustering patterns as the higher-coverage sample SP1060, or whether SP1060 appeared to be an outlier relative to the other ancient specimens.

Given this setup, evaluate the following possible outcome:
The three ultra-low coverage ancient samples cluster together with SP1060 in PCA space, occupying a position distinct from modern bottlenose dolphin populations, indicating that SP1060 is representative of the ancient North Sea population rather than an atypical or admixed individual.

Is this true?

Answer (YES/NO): NO